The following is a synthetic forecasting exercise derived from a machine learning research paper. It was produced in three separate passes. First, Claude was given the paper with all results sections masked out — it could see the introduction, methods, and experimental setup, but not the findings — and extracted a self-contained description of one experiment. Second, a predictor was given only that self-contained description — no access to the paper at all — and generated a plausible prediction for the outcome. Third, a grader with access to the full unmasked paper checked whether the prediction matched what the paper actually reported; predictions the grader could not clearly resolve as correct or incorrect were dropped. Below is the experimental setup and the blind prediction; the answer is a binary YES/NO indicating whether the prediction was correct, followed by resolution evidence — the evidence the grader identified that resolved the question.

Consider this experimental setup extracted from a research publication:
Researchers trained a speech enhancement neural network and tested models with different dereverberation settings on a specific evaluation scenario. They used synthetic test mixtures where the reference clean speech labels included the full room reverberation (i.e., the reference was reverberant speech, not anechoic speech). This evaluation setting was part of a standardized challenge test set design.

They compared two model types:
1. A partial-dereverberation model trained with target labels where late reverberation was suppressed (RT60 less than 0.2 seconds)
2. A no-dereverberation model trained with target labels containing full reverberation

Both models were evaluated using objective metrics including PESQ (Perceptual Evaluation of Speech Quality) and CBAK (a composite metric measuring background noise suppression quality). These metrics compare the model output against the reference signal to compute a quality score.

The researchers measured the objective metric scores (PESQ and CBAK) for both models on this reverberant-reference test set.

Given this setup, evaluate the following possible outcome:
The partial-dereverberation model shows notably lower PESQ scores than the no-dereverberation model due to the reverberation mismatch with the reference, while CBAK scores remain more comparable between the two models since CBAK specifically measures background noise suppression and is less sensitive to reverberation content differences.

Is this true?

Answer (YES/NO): NO